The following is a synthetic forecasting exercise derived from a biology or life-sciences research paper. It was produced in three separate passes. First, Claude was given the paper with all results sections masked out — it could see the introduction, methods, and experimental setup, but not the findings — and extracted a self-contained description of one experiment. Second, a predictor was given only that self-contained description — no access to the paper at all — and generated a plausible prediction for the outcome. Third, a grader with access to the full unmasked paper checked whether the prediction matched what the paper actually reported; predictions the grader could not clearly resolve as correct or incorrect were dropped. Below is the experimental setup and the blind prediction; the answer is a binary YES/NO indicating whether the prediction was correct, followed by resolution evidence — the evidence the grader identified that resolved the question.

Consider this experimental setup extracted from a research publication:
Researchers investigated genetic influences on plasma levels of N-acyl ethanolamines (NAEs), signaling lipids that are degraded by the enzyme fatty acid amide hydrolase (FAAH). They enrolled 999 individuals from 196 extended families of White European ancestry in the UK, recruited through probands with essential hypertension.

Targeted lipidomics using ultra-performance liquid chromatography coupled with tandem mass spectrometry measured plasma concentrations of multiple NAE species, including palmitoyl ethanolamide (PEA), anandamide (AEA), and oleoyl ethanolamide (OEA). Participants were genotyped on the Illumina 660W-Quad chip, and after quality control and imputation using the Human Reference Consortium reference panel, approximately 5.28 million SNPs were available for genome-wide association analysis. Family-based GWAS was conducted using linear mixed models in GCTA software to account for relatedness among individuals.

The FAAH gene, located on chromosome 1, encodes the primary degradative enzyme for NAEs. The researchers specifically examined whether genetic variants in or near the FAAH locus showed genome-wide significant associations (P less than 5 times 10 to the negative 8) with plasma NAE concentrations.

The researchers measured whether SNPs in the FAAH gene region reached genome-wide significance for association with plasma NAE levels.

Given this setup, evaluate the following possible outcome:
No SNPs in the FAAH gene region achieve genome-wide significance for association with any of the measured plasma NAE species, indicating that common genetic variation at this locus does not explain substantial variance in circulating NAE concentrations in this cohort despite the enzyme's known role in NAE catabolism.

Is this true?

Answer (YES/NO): NO